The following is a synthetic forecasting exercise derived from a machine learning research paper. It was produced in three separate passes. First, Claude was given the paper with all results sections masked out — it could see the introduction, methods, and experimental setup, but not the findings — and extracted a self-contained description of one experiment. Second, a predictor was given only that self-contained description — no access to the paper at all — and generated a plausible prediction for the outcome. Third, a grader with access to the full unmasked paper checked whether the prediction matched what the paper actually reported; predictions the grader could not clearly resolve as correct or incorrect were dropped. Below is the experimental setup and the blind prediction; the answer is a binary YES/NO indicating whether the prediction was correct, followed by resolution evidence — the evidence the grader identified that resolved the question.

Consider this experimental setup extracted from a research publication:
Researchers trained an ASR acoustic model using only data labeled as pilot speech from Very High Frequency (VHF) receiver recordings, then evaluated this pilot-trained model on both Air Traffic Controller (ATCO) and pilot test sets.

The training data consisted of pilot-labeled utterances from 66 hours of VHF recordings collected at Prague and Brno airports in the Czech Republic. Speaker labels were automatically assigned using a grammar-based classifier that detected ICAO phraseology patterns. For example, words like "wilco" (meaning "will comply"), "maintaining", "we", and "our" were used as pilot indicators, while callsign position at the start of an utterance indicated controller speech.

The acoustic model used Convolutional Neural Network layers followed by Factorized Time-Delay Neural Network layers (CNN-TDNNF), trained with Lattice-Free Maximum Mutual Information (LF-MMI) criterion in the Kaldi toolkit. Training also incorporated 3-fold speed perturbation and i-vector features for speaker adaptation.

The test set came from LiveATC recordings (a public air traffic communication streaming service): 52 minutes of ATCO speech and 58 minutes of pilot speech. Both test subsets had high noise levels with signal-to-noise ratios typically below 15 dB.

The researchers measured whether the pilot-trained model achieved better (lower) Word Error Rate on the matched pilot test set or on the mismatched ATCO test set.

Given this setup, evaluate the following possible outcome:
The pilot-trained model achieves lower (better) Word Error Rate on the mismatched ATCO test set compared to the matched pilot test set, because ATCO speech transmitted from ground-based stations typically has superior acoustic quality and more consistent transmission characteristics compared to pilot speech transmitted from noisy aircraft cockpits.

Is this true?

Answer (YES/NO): YES